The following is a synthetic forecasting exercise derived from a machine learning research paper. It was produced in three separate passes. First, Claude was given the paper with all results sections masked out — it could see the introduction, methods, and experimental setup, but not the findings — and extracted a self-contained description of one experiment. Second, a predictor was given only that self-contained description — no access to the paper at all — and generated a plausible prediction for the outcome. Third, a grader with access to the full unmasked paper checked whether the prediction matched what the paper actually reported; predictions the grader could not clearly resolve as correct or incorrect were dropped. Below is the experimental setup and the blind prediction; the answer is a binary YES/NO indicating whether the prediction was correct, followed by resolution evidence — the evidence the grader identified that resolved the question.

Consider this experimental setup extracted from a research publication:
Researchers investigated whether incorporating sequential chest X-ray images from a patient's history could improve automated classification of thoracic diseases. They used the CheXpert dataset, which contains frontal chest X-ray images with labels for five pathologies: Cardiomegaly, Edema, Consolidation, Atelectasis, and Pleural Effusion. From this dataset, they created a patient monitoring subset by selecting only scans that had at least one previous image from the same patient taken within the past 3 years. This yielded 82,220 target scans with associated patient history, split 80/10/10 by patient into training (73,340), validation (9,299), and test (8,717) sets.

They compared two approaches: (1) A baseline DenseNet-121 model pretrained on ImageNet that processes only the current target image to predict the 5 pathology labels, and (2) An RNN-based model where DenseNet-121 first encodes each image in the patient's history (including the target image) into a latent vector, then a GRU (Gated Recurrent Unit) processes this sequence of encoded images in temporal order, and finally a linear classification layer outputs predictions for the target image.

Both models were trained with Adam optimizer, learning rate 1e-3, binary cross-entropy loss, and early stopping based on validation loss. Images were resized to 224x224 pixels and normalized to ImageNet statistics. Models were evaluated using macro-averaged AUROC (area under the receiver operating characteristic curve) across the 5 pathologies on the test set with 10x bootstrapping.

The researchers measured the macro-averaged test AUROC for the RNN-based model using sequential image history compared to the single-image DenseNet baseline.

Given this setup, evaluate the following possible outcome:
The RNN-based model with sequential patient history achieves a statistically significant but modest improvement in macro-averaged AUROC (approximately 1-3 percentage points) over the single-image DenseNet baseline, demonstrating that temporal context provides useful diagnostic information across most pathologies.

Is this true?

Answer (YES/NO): NO